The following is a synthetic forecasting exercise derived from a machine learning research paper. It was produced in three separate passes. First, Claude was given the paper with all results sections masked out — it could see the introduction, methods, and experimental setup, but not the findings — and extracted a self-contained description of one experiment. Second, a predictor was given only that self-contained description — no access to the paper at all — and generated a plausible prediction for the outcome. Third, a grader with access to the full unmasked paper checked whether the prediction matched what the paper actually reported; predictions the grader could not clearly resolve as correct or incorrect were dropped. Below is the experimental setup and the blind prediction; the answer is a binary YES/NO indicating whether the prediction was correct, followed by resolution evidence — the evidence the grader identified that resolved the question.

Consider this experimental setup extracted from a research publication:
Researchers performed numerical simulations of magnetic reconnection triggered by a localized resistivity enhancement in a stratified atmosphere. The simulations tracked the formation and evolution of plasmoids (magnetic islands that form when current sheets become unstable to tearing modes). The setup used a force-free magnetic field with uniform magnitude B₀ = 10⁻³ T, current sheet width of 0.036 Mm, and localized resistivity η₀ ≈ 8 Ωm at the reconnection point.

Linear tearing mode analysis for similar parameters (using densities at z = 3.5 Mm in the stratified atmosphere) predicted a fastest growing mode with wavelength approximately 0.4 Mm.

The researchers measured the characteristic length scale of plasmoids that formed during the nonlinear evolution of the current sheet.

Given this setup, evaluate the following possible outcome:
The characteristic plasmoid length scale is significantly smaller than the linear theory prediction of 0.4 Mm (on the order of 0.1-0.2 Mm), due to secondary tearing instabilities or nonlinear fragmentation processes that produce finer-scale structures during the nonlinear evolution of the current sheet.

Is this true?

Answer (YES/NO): NO